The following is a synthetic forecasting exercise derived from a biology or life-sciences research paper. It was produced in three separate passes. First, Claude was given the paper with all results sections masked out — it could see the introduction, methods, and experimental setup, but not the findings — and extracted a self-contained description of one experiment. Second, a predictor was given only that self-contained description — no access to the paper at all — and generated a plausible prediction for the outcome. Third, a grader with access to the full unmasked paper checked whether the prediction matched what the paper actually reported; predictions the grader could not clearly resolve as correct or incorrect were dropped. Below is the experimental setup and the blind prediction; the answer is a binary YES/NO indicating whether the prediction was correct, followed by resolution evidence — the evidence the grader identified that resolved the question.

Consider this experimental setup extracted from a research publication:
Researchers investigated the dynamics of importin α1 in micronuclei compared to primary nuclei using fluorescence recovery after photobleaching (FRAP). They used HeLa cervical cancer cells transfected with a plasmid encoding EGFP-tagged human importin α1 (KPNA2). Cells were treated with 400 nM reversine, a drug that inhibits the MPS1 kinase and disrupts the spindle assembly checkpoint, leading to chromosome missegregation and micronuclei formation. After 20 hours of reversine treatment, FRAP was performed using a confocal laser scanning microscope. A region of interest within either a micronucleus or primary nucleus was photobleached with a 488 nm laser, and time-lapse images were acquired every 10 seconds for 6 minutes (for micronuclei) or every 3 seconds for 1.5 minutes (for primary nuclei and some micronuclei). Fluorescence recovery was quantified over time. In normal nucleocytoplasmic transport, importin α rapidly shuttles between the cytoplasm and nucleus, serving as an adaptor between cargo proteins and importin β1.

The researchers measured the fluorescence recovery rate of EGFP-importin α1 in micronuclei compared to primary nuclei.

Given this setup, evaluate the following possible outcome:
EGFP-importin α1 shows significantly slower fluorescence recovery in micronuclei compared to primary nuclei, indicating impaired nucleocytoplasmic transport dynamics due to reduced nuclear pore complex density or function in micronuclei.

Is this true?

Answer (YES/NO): YES